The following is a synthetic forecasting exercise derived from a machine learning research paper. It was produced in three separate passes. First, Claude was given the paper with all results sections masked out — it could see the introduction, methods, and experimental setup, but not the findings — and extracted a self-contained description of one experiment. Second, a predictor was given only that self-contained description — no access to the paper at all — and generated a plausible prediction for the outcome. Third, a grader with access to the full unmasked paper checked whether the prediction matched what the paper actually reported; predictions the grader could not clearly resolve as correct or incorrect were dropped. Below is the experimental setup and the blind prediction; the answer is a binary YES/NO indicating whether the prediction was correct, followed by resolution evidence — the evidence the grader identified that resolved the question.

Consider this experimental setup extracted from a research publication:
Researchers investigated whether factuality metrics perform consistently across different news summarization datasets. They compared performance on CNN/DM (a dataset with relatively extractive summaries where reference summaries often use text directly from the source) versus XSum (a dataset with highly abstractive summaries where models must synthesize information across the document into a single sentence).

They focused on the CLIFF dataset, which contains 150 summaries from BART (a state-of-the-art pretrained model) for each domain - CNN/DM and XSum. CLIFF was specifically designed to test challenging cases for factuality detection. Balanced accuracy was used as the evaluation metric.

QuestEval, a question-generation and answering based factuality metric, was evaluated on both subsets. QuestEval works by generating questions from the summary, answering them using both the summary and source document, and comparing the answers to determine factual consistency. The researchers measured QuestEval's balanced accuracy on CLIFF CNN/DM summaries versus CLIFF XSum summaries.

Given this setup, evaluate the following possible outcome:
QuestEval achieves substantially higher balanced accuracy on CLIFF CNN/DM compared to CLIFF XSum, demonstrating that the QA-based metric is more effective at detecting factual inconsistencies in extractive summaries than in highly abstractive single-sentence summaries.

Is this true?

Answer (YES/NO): YES